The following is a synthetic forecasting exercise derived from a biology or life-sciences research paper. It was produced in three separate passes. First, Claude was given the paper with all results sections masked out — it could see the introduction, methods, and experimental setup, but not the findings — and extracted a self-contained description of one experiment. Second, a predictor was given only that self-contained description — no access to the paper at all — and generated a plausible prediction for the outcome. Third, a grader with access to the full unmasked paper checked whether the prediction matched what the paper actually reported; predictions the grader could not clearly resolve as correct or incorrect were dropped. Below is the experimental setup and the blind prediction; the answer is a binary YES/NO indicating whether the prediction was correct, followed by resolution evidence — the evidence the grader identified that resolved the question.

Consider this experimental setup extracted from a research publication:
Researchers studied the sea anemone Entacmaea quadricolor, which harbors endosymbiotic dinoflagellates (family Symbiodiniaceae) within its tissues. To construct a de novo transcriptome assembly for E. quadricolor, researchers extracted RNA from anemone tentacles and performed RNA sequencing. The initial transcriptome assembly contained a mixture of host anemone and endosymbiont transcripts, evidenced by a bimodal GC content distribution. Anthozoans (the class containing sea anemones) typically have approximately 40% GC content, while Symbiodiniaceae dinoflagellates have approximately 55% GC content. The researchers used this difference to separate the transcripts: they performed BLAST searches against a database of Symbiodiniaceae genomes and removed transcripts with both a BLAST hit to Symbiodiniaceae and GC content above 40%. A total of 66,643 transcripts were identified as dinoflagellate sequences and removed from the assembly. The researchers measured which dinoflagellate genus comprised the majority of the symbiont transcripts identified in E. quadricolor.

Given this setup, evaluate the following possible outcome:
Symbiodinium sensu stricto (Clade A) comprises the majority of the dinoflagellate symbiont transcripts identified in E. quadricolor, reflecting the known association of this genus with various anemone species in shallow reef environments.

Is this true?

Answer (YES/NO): NO